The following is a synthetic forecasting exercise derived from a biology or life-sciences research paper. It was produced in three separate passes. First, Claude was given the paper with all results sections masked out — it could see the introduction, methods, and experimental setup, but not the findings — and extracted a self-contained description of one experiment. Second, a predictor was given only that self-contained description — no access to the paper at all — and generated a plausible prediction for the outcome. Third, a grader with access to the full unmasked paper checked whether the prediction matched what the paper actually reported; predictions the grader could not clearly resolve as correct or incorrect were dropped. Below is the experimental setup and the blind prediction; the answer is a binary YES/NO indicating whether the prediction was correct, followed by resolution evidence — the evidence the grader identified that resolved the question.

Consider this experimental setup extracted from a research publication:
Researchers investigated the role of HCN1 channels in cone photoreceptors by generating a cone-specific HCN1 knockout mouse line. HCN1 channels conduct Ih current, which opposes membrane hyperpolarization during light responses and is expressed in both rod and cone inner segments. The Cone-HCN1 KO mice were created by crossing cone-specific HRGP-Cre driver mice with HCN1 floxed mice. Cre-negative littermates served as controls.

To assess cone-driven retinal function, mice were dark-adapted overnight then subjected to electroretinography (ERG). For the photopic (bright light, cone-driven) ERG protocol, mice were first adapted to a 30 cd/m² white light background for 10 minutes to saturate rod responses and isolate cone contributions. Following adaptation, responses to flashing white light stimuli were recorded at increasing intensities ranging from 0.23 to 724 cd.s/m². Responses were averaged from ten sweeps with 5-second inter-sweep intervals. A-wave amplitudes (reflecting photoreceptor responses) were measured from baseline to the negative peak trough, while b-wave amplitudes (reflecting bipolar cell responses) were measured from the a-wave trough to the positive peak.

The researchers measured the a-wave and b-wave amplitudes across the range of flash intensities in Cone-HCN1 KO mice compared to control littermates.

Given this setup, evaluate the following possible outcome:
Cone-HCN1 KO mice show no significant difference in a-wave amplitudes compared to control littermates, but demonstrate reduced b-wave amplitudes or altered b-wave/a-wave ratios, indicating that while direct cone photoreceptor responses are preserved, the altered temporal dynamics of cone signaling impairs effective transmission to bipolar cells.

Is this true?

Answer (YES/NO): NO